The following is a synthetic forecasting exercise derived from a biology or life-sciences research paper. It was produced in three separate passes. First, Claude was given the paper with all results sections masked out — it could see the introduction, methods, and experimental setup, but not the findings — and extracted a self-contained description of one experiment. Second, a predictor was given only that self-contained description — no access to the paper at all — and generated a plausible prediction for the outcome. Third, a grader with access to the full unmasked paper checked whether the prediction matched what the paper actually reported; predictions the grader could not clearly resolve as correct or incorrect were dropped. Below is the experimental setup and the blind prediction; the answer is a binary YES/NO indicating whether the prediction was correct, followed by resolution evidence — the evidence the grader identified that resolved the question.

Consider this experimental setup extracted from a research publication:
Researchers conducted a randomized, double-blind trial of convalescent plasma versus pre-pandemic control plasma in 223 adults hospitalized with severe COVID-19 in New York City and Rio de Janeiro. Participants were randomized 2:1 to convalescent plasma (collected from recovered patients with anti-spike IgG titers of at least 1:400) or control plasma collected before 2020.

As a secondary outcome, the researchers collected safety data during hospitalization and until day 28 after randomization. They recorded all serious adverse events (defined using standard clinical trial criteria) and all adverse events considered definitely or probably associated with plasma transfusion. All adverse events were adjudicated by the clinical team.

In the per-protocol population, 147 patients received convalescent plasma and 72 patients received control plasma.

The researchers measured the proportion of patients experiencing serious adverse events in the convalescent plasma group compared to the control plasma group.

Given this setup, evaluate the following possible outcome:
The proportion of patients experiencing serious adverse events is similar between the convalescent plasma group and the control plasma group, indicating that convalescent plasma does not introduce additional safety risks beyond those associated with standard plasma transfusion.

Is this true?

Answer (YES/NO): NO